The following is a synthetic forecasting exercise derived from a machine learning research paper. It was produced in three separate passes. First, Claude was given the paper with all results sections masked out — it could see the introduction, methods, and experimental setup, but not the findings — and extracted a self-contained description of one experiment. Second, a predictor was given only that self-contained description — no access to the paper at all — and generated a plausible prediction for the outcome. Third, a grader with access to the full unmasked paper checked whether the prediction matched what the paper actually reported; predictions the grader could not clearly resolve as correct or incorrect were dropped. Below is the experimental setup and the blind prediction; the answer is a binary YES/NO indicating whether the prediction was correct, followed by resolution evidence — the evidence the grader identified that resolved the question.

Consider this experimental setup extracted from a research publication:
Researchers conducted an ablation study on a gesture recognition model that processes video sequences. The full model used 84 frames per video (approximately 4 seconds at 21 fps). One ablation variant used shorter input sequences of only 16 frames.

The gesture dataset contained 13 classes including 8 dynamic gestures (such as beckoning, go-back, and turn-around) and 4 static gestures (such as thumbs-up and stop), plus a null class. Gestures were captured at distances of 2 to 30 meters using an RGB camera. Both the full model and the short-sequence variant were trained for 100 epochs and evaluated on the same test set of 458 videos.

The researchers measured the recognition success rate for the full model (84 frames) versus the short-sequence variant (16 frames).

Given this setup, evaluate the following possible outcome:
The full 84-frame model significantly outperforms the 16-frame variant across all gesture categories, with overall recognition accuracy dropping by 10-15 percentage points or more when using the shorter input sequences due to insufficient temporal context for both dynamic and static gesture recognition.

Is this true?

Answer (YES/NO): NO